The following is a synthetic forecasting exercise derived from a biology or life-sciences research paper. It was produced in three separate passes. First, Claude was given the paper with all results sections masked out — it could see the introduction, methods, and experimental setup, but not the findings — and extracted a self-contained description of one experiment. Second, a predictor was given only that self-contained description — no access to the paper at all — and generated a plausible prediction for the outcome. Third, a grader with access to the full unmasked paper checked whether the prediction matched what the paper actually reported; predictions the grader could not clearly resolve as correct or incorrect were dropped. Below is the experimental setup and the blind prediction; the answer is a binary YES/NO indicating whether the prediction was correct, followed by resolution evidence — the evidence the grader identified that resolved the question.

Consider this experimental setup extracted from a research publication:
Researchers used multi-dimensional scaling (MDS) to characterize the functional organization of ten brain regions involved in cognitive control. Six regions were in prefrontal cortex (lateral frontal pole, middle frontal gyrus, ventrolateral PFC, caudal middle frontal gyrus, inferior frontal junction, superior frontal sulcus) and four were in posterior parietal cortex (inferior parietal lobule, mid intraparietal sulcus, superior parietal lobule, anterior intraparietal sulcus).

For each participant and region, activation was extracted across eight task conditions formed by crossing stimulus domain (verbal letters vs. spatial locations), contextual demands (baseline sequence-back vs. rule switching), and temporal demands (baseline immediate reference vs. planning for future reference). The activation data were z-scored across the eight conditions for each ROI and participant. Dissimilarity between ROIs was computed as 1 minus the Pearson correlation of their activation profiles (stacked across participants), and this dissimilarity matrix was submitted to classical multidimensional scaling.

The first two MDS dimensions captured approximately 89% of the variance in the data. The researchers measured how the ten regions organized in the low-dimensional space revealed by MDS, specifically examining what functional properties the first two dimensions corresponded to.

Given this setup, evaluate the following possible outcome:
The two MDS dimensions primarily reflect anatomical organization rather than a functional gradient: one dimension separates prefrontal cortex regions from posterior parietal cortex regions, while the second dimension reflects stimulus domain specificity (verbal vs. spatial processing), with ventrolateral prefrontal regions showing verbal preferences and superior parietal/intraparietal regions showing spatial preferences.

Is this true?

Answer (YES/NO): NO